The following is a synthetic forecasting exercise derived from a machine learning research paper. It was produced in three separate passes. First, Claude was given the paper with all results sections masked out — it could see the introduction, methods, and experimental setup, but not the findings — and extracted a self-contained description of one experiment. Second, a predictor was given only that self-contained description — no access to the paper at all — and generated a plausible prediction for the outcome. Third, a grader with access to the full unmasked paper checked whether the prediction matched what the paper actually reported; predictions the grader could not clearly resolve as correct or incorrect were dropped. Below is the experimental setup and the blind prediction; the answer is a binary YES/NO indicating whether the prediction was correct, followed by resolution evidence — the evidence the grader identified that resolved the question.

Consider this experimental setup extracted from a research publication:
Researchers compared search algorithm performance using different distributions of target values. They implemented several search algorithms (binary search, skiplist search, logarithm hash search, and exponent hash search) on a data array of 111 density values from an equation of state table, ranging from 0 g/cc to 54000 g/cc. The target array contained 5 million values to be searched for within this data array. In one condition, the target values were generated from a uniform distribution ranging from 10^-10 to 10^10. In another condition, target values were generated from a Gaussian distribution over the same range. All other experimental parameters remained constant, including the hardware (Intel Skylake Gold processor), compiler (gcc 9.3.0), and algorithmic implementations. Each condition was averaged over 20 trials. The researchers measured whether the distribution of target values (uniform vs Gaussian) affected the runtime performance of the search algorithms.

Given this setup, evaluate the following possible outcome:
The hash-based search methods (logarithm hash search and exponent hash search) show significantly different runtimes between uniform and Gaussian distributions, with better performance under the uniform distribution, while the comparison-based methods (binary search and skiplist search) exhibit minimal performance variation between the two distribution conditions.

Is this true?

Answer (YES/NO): NO